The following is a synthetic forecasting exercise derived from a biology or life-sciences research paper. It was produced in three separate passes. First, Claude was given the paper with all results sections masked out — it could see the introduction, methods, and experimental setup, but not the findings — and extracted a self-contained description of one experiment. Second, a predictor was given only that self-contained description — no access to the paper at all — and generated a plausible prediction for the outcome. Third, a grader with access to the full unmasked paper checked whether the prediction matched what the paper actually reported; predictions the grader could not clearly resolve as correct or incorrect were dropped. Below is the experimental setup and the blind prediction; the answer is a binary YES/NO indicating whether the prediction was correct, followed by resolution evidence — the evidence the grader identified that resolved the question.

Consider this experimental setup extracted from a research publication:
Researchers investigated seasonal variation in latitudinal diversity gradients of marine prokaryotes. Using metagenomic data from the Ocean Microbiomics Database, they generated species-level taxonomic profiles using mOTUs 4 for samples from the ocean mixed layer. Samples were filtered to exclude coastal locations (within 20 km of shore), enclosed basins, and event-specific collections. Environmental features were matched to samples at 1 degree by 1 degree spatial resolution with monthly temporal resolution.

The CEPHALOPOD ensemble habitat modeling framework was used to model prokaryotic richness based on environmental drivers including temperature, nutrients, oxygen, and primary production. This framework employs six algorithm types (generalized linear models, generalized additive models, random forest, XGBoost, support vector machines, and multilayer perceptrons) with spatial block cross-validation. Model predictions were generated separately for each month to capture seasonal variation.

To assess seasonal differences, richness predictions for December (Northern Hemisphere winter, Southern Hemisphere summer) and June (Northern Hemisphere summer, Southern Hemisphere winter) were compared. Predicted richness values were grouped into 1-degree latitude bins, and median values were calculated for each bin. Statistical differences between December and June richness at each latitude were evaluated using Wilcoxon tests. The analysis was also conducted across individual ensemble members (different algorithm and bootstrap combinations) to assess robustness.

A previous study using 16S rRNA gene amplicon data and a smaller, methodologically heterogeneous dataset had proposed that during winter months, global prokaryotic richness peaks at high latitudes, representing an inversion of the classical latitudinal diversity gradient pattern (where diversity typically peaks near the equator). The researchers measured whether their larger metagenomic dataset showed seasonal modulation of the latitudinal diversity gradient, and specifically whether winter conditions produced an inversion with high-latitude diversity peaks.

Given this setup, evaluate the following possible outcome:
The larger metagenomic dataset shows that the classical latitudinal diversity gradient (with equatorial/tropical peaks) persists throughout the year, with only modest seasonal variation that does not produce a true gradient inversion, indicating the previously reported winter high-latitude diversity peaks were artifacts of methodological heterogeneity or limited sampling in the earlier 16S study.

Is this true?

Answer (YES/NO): YES